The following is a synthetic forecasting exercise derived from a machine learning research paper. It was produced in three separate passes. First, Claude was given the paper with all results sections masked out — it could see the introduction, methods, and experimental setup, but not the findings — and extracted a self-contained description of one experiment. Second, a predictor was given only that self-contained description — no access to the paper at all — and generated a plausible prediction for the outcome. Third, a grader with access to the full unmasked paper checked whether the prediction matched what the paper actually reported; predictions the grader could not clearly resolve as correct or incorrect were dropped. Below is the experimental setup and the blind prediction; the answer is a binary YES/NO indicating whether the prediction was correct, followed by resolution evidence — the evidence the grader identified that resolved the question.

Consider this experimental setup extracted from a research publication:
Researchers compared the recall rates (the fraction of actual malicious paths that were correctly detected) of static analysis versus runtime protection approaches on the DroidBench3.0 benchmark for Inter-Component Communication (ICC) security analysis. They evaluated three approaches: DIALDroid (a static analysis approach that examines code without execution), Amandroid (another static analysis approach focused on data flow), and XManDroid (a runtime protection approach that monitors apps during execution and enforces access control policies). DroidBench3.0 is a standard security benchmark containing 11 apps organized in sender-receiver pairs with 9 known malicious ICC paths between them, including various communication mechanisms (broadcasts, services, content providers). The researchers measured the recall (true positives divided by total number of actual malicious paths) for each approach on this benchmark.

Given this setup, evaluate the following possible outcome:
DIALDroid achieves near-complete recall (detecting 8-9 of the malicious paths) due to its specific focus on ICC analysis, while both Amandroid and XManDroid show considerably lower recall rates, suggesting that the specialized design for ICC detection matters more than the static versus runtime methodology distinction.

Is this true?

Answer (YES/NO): NO